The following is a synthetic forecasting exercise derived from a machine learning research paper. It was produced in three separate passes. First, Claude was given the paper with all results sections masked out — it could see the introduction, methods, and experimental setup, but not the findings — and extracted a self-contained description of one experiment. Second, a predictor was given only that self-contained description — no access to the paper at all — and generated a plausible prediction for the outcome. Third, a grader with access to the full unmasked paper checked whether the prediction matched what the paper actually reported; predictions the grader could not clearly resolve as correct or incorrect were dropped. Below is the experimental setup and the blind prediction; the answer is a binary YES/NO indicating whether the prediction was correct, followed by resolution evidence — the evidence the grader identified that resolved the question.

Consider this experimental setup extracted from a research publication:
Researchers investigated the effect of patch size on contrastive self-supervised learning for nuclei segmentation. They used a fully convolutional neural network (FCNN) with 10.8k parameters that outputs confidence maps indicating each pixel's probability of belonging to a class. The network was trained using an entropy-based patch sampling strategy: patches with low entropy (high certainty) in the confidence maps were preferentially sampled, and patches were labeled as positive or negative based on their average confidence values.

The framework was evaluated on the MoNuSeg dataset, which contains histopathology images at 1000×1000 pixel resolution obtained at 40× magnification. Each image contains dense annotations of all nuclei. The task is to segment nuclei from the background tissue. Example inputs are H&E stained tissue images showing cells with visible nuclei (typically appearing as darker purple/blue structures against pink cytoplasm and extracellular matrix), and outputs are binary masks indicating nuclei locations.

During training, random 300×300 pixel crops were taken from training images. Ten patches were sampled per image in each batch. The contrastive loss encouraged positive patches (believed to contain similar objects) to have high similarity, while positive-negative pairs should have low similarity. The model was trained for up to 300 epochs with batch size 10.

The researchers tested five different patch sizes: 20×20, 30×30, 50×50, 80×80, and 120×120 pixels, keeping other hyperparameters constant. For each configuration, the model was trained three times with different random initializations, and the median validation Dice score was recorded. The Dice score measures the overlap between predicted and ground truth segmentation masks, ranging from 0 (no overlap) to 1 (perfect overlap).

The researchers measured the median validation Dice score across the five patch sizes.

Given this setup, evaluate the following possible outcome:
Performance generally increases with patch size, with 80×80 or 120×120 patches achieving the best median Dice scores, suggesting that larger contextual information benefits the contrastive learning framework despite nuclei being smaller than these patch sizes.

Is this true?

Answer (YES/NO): NO